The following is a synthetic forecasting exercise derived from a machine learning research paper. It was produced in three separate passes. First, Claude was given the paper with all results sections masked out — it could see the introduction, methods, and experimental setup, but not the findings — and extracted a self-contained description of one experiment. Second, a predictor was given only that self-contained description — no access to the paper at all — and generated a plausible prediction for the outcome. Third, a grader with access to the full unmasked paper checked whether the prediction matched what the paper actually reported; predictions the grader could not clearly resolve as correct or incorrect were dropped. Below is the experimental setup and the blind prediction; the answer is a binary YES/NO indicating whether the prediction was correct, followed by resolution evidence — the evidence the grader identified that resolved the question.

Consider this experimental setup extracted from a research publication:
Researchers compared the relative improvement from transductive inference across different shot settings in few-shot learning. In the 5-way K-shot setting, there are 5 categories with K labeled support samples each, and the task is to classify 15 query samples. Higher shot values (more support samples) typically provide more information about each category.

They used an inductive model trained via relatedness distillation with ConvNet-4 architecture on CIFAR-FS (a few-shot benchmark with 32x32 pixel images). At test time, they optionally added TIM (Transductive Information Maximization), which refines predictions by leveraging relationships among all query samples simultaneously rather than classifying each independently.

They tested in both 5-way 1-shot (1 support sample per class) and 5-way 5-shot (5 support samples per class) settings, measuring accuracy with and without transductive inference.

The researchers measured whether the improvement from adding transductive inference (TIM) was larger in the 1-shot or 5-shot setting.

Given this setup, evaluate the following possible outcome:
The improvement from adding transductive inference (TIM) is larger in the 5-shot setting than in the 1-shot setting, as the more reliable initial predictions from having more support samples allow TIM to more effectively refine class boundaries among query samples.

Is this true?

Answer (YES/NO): NO